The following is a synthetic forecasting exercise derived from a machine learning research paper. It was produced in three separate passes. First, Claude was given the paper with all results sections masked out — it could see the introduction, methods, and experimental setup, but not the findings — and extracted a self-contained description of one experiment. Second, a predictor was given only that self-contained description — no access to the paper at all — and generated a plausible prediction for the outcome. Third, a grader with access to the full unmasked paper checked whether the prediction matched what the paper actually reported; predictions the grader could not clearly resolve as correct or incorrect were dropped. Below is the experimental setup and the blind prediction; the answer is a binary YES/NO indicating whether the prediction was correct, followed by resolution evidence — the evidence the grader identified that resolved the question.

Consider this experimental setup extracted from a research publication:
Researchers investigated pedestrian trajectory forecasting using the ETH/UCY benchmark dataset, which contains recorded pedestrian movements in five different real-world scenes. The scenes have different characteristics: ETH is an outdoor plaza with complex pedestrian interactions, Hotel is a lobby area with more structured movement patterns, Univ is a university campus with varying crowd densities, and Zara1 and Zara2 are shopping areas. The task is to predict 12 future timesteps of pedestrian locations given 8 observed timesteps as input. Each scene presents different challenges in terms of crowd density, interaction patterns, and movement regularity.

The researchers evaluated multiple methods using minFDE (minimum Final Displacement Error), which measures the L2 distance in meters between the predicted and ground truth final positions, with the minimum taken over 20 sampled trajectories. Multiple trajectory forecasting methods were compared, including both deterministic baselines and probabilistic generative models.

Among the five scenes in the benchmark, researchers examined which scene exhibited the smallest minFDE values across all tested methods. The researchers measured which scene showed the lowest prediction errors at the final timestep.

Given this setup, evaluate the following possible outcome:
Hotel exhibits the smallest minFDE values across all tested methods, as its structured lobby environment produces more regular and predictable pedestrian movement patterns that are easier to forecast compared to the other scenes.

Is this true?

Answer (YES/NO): YES